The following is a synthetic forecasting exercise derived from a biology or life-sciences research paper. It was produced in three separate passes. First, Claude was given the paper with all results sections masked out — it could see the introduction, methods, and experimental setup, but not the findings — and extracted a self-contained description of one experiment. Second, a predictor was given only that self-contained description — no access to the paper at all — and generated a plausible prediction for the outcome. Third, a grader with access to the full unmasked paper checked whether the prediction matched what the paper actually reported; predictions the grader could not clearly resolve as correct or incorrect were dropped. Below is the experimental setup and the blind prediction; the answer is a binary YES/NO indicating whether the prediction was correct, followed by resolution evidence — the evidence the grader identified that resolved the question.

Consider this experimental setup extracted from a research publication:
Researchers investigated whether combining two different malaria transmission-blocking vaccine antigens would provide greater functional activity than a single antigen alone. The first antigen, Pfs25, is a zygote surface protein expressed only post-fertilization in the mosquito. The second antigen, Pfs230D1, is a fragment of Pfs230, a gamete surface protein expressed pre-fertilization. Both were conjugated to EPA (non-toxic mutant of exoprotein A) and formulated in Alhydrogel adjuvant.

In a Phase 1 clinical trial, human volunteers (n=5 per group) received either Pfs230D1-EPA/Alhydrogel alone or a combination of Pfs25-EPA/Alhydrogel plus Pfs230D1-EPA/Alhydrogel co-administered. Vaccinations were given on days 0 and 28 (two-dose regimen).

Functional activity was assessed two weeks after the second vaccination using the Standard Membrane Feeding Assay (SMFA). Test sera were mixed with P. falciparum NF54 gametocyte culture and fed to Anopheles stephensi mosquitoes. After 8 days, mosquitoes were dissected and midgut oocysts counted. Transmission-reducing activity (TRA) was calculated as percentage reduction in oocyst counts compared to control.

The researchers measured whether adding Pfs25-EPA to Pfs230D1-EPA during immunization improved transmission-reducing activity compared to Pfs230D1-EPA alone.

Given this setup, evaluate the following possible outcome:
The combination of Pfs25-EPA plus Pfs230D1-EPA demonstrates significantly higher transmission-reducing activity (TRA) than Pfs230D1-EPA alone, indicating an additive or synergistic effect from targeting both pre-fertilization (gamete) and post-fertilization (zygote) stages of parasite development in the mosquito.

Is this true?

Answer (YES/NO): NO